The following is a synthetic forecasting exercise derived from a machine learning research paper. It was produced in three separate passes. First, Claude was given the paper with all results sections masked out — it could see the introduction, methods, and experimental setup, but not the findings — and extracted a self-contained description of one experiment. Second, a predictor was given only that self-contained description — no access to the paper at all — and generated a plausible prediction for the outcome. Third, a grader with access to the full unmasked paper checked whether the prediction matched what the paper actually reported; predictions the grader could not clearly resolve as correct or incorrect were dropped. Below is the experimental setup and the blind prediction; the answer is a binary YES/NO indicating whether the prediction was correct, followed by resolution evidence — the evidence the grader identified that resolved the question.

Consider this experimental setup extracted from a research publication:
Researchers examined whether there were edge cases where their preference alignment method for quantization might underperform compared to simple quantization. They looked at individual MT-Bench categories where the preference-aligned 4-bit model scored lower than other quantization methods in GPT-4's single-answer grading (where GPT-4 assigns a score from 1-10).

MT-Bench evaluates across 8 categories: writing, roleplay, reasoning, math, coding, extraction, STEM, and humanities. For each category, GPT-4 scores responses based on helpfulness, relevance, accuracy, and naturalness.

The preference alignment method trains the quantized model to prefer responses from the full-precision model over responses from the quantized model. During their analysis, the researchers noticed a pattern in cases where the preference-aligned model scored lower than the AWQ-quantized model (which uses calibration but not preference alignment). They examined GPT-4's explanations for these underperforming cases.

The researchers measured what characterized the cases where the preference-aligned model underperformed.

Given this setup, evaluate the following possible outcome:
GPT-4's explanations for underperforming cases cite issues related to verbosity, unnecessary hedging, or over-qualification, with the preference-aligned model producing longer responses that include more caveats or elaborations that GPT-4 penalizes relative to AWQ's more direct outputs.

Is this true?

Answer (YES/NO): NO